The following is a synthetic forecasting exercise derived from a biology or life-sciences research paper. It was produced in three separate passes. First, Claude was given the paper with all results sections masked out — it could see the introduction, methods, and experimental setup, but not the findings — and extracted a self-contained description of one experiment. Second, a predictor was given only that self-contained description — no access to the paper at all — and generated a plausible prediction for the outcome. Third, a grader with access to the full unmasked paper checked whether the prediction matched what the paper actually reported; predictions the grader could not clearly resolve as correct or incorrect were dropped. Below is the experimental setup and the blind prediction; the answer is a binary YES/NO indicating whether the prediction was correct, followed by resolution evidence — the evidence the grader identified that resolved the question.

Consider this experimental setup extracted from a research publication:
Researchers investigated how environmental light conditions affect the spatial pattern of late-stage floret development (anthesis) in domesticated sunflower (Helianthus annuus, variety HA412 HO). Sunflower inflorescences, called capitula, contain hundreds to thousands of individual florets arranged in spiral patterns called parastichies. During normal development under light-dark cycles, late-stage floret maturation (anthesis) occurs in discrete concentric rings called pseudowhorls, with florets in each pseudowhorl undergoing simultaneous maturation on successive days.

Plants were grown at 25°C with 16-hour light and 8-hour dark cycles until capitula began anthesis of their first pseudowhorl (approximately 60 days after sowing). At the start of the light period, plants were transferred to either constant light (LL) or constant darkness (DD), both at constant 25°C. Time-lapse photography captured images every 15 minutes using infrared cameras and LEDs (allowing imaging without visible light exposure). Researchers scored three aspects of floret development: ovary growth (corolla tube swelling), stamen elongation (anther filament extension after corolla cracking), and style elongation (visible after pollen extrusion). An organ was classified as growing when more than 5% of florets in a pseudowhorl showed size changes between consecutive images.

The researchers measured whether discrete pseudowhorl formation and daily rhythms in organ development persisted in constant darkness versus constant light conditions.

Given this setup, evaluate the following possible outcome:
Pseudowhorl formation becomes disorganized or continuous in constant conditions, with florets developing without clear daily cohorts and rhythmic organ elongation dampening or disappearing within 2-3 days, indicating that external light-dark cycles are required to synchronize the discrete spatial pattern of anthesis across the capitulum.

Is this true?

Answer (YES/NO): NO